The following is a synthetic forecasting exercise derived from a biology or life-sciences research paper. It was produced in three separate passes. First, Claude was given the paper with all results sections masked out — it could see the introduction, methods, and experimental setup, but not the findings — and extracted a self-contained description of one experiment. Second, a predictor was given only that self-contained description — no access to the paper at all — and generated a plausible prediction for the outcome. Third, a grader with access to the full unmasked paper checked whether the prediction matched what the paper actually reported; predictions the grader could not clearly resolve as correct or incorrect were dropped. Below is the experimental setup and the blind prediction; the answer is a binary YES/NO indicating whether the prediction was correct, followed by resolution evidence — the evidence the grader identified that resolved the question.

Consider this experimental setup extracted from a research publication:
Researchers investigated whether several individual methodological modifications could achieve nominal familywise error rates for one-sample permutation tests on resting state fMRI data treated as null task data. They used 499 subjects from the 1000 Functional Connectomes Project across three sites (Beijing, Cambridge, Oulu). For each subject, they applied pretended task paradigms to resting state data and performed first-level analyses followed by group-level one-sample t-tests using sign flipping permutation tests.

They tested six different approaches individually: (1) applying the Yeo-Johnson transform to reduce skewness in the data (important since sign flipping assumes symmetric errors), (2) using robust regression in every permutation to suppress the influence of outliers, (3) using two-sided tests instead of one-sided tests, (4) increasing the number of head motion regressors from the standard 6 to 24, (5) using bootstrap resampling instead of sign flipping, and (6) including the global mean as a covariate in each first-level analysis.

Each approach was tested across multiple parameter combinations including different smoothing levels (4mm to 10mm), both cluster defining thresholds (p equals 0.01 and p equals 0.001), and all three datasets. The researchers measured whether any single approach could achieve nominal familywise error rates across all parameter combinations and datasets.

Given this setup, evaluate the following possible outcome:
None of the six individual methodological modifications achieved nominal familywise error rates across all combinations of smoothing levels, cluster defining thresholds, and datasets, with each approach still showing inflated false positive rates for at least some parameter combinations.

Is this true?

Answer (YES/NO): YES